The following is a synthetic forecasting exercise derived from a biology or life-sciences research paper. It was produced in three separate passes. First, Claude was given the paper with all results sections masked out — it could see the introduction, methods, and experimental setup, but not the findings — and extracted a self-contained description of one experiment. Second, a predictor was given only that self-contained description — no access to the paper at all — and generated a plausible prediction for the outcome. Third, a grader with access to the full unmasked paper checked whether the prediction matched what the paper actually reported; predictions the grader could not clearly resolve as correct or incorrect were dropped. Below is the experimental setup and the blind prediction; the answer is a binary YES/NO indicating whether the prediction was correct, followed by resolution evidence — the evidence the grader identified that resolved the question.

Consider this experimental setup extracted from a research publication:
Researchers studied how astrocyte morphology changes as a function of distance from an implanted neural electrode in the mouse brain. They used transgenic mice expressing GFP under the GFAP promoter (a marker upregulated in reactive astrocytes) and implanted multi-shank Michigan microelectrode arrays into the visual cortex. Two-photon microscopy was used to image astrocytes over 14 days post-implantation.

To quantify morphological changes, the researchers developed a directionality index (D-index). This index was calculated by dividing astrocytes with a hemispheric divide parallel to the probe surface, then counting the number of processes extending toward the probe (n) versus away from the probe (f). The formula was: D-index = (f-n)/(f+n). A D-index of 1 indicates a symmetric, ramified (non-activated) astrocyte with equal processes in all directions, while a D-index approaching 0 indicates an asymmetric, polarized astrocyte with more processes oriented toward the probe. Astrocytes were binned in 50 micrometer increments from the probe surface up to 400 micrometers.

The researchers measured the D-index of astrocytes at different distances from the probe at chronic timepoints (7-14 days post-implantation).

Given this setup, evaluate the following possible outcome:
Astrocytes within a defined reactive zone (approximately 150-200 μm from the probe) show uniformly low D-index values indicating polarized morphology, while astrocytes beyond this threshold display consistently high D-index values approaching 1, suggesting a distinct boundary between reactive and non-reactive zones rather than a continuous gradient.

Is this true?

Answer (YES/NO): NO